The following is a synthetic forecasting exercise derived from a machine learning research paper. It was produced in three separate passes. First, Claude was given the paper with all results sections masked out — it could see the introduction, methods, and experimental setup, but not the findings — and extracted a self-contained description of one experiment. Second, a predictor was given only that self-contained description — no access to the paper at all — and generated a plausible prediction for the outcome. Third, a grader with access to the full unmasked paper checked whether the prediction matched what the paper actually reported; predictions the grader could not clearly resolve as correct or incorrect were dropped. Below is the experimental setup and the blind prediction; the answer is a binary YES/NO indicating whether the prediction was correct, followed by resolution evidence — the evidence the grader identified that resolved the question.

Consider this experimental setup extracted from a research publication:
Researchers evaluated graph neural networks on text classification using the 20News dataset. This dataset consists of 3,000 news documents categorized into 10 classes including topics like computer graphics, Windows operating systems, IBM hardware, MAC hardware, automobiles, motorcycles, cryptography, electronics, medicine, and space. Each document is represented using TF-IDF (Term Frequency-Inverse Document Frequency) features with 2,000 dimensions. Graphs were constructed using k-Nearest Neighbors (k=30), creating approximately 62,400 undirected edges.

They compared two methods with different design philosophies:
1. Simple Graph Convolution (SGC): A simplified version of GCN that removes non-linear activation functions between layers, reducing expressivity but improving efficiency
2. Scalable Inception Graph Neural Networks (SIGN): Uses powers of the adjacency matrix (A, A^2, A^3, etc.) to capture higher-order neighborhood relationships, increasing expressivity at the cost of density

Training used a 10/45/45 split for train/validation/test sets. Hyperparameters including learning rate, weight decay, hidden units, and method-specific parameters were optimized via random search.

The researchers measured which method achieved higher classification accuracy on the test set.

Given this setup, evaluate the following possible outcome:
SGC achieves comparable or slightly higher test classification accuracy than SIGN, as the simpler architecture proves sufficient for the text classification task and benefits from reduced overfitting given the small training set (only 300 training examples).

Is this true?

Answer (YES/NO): NO